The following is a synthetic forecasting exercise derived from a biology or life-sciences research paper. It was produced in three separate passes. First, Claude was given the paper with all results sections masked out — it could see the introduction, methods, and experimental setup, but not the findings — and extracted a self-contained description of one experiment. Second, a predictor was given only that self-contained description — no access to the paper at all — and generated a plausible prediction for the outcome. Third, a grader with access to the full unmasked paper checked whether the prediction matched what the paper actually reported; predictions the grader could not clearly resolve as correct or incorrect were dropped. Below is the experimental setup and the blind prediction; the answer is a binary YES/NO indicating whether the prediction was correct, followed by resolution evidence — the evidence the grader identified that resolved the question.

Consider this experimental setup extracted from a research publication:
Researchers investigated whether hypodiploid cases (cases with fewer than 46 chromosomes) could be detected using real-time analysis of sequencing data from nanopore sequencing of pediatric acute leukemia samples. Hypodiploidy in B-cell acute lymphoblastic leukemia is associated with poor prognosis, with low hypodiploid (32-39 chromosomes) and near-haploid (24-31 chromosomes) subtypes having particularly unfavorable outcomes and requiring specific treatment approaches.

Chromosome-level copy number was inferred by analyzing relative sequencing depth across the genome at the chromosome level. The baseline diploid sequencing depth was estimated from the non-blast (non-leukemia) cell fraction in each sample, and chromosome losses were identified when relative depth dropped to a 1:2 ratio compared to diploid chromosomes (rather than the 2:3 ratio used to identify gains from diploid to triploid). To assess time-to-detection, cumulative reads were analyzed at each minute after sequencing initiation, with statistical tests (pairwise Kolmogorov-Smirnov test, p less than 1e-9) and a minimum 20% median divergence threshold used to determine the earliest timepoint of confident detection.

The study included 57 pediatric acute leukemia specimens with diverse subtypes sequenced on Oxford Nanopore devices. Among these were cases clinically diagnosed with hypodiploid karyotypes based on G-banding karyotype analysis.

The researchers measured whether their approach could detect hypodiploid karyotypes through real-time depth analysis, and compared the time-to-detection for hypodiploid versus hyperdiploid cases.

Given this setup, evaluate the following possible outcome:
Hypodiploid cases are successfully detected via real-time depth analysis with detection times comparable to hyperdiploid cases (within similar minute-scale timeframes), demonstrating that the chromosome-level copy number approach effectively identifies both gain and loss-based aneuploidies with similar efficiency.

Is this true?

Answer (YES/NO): YES